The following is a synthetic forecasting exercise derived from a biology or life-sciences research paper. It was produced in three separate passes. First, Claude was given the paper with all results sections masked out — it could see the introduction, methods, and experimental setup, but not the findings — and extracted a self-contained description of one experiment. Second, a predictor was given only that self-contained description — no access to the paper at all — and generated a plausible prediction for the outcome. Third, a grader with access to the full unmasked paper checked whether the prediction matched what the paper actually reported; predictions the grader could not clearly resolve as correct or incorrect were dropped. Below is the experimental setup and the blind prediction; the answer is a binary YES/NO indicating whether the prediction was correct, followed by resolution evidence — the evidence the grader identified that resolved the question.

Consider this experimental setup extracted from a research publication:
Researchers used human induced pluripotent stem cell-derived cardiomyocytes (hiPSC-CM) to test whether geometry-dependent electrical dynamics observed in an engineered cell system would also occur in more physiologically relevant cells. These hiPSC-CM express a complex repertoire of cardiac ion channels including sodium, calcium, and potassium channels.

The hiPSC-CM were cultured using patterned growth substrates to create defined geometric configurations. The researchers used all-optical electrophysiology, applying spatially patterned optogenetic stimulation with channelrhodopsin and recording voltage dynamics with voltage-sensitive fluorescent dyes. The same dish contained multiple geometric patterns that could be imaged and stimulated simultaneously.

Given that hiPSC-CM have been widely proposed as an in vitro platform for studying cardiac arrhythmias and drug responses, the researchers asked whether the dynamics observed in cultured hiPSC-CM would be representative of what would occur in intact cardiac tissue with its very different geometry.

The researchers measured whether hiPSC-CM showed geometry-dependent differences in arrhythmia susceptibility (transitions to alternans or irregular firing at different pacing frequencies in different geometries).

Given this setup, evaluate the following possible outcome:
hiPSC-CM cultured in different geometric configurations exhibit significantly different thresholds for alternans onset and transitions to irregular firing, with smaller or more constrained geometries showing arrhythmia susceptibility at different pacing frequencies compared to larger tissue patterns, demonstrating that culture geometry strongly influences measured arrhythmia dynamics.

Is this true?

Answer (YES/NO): YES